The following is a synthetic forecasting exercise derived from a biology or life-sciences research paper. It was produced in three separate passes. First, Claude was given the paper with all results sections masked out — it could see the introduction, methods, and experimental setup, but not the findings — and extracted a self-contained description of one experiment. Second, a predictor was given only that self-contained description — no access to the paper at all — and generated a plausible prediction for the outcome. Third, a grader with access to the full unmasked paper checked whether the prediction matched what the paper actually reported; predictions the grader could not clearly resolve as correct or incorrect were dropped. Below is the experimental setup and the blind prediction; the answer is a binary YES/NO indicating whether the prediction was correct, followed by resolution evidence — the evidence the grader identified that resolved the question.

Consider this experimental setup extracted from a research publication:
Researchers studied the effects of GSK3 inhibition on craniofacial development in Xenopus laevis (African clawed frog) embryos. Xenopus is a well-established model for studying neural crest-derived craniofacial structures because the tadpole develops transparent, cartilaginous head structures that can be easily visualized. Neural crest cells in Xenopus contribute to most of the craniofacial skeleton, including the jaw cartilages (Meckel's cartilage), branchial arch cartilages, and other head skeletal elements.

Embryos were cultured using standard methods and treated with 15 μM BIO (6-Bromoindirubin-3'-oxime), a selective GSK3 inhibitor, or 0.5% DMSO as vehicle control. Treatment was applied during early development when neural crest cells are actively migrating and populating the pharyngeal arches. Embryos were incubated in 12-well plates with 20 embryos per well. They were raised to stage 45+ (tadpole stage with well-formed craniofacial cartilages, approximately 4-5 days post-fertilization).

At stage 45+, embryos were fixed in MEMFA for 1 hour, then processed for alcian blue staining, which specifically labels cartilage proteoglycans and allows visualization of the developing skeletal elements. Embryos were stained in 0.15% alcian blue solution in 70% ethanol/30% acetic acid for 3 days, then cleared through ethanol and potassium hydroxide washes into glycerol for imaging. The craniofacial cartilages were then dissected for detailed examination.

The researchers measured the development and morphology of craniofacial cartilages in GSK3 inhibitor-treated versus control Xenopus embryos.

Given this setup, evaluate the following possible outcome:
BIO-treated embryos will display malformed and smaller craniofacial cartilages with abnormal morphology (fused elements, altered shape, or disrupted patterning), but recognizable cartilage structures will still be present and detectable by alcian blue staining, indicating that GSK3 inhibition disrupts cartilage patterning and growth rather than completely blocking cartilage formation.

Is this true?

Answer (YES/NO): NO